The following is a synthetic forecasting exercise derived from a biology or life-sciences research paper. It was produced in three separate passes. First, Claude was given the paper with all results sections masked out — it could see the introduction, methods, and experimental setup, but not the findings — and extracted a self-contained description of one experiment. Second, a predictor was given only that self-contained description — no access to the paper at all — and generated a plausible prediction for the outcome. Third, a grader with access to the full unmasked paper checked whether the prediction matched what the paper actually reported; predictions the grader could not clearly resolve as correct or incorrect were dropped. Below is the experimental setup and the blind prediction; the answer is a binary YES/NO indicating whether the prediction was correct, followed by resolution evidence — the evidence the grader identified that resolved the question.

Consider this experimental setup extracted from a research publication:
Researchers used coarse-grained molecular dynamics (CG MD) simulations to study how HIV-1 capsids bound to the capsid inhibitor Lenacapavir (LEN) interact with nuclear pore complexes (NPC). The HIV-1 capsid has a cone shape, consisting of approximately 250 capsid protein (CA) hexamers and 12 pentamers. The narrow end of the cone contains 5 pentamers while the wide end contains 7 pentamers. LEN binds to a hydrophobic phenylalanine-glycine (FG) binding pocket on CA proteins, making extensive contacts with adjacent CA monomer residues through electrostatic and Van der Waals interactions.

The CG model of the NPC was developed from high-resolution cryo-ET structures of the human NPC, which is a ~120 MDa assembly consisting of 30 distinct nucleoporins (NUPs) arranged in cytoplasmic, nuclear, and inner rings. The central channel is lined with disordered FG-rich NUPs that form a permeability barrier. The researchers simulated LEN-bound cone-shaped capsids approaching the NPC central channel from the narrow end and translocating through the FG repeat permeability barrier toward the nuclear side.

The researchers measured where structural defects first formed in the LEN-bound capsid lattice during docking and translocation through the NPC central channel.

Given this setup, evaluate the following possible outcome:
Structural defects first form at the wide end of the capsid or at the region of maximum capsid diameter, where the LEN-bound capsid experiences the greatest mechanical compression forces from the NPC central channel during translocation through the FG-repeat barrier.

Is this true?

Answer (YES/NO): NO